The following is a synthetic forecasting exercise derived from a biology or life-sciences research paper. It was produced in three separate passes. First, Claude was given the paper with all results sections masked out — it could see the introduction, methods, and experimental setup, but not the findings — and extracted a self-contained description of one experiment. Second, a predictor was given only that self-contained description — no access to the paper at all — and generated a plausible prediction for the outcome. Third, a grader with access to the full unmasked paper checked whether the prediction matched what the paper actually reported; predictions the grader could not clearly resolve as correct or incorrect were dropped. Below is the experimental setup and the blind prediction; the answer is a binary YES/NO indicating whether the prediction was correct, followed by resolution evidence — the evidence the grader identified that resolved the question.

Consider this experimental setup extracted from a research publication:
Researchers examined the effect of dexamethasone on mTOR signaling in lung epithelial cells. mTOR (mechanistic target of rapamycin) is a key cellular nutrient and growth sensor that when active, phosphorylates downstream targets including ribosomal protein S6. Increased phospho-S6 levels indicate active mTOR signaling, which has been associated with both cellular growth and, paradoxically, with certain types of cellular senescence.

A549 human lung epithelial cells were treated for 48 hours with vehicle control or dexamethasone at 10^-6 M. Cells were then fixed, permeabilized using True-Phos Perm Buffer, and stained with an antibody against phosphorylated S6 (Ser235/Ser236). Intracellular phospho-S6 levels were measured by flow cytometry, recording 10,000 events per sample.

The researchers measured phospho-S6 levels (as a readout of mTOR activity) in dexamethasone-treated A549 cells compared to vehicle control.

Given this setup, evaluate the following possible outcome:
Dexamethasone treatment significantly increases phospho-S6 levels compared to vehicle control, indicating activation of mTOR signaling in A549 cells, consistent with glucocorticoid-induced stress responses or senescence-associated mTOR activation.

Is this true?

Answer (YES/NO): NO